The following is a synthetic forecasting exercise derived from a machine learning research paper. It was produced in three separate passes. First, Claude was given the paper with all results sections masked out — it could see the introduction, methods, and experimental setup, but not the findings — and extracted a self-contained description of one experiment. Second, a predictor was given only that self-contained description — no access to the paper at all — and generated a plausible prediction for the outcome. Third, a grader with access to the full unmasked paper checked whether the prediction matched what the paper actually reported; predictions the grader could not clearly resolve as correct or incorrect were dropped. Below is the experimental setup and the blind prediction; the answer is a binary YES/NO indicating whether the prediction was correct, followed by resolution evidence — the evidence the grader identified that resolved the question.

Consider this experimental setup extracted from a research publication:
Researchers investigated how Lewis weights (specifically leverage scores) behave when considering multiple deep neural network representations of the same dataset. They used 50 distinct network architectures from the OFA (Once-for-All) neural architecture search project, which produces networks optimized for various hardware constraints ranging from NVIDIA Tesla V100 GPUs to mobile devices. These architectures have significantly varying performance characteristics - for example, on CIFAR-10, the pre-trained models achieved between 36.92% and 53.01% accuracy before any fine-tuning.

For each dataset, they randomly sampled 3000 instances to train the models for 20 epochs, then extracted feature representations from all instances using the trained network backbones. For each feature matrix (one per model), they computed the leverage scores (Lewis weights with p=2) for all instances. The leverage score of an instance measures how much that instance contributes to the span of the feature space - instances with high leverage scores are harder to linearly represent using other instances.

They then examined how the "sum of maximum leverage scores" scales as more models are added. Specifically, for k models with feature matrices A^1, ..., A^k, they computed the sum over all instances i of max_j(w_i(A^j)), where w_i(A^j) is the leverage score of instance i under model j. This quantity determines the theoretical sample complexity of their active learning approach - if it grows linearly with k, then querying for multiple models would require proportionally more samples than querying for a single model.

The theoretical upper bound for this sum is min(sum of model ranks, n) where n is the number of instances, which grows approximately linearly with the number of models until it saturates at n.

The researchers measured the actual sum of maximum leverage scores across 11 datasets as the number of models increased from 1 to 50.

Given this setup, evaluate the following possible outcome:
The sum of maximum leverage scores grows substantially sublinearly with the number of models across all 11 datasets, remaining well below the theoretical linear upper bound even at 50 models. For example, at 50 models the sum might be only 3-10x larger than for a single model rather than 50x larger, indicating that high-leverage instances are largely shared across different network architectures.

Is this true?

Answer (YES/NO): YES